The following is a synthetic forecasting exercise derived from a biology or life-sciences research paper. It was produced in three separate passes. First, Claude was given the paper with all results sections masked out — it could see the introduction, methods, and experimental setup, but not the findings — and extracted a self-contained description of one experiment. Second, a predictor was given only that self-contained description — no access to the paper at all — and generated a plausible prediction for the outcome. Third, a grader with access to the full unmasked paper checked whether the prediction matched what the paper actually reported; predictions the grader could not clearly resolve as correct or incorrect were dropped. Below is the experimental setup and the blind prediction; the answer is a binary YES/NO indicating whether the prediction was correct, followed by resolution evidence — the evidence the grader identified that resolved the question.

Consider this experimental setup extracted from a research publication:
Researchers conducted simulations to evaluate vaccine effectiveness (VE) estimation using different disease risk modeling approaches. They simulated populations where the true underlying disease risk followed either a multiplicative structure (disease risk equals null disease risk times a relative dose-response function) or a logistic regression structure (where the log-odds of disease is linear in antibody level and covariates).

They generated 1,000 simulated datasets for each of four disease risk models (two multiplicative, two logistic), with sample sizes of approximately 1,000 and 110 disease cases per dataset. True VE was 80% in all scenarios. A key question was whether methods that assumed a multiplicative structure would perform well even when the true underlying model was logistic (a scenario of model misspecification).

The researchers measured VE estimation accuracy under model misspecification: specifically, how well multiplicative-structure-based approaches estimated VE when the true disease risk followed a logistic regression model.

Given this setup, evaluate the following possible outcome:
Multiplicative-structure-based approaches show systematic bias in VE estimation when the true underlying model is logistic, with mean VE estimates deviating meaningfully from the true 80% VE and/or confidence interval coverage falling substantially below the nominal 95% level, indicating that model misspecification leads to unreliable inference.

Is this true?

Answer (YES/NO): NO